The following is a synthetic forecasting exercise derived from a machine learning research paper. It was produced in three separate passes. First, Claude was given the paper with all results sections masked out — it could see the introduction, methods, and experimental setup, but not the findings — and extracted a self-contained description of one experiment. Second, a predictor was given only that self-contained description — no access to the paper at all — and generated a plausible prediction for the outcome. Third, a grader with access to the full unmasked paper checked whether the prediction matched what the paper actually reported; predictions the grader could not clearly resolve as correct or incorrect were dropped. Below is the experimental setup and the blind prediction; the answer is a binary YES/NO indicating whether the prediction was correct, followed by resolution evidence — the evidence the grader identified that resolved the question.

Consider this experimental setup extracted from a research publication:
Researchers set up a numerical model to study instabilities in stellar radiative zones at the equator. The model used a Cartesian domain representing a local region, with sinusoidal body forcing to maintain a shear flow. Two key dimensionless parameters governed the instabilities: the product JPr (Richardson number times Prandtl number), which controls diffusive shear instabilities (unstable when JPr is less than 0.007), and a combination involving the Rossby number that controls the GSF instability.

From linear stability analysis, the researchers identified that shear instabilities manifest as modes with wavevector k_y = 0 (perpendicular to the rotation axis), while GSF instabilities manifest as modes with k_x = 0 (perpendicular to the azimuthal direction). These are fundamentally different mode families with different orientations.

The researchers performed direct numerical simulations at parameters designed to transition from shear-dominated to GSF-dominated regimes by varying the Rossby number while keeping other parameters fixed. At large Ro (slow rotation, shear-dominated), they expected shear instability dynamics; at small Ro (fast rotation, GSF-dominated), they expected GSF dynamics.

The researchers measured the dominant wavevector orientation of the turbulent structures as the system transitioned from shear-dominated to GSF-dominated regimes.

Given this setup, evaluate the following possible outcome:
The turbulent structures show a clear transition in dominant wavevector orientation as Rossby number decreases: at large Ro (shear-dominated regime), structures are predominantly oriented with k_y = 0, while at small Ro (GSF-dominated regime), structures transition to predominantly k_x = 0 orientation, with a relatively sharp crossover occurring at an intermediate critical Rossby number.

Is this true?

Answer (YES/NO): NO